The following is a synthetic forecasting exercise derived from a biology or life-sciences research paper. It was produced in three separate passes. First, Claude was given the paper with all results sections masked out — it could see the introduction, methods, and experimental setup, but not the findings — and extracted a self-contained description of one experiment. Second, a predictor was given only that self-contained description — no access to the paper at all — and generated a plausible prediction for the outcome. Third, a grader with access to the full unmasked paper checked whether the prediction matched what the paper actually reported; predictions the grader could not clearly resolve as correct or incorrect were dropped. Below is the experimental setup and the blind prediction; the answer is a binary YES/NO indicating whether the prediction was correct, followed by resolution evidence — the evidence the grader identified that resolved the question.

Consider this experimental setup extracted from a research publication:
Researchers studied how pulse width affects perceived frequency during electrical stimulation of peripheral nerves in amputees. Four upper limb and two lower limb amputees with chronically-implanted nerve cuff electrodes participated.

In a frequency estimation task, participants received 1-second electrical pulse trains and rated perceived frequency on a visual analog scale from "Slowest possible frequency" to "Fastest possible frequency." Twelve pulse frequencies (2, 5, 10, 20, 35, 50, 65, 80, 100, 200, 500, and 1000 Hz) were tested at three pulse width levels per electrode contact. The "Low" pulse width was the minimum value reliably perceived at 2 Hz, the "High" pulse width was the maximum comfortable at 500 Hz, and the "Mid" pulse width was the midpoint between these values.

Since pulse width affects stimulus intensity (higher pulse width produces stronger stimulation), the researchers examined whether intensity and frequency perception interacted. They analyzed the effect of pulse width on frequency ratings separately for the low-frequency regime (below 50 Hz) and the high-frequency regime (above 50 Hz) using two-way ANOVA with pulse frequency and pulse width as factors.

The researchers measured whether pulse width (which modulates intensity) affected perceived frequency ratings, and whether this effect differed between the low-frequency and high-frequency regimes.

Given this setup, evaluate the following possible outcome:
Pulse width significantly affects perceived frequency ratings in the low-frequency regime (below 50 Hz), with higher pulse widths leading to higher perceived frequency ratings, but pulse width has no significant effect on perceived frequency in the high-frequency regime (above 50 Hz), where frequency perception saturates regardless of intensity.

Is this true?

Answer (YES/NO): NO